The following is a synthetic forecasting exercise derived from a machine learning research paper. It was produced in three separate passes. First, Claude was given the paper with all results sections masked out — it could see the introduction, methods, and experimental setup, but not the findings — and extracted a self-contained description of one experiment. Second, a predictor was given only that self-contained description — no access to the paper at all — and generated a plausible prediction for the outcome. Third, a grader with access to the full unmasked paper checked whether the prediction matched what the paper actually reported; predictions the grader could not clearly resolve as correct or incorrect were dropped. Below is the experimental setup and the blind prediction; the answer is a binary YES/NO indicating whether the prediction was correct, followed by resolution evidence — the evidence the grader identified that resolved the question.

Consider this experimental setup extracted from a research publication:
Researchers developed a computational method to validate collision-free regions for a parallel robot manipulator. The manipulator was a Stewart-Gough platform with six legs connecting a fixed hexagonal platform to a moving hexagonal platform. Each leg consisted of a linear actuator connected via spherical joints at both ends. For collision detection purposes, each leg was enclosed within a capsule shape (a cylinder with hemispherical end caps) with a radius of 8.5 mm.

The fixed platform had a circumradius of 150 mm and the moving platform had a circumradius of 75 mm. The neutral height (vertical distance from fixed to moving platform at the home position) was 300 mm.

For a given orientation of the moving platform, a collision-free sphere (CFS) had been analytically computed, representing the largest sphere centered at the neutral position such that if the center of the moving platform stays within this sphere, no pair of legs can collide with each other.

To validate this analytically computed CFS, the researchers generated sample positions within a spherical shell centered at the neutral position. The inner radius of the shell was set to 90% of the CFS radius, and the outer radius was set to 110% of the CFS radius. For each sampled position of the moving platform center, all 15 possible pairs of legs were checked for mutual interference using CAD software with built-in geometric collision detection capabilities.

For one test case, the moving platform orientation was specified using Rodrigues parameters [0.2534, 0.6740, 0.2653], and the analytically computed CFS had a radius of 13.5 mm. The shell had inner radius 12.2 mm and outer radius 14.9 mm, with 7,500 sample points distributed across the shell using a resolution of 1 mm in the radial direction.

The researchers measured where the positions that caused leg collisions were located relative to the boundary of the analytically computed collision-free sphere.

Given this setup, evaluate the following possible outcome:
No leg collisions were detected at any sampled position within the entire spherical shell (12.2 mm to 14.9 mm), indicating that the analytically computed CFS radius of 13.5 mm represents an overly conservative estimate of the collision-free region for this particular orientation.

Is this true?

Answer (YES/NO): NO